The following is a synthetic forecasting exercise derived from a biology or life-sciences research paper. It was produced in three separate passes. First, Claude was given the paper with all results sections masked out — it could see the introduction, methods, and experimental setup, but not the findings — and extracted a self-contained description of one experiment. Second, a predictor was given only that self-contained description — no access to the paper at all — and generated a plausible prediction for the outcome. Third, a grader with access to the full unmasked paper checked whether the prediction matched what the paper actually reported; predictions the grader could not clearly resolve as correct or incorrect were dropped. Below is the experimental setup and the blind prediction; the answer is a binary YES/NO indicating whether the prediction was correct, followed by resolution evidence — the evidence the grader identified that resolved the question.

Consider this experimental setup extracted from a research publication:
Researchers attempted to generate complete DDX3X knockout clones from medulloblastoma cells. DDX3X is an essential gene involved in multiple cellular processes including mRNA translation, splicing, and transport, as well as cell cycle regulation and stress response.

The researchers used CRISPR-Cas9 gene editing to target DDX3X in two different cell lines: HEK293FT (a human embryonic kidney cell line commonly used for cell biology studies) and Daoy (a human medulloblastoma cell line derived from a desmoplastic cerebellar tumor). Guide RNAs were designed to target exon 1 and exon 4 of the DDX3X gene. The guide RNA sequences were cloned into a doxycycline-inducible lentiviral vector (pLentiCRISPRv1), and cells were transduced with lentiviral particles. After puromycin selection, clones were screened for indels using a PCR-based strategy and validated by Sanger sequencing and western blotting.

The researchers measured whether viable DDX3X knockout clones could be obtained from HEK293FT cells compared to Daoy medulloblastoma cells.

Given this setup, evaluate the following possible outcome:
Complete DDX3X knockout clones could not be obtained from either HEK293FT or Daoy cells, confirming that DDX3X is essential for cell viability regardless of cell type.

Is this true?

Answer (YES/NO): NO